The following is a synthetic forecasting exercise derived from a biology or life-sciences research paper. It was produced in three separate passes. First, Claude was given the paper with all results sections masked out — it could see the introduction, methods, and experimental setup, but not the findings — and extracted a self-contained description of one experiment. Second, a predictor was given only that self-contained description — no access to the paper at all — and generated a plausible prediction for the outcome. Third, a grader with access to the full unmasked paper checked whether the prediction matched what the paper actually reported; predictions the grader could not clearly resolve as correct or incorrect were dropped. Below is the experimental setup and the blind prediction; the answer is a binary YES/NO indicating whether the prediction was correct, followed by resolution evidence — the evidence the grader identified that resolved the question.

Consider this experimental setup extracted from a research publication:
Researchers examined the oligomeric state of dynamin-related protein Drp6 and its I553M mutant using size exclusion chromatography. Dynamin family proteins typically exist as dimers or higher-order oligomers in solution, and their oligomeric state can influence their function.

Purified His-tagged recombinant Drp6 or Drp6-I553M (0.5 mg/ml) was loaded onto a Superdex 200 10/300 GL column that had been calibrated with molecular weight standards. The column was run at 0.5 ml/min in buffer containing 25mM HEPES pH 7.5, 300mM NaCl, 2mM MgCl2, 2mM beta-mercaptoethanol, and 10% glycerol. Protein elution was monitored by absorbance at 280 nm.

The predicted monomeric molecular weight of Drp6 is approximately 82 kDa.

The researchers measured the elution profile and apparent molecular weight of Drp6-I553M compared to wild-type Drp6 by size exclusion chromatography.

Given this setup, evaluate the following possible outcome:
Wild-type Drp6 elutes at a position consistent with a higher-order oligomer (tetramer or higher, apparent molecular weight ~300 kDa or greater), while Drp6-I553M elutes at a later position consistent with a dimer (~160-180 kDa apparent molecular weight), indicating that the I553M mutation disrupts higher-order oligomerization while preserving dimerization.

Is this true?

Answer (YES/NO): NO